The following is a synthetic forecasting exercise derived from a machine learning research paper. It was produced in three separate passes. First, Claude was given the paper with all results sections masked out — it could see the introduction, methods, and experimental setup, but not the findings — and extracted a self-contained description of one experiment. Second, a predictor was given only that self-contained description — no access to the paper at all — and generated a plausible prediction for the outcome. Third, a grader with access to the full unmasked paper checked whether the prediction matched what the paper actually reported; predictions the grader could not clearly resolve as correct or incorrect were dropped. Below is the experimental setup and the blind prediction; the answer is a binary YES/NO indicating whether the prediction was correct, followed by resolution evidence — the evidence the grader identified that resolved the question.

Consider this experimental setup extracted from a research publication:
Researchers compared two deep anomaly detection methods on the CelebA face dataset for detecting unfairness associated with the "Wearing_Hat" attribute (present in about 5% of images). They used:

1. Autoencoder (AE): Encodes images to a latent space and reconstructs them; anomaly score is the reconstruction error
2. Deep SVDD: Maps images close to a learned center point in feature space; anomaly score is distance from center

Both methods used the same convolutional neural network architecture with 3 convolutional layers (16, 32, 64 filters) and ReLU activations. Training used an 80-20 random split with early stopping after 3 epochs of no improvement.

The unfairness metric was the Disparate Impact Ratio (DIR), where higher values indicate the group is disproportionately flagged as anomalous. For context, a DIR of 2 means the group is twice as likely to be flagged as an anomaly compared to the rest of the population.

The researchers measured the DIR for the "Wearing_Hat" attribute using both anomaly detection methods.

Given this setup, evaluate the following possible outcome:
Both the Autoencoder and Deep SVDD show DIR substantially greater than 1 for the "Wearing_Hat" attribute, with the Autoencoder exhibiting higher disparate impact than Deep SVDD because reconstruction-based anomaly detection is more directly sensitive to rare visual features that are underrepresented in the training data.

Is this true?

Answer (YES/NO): NO